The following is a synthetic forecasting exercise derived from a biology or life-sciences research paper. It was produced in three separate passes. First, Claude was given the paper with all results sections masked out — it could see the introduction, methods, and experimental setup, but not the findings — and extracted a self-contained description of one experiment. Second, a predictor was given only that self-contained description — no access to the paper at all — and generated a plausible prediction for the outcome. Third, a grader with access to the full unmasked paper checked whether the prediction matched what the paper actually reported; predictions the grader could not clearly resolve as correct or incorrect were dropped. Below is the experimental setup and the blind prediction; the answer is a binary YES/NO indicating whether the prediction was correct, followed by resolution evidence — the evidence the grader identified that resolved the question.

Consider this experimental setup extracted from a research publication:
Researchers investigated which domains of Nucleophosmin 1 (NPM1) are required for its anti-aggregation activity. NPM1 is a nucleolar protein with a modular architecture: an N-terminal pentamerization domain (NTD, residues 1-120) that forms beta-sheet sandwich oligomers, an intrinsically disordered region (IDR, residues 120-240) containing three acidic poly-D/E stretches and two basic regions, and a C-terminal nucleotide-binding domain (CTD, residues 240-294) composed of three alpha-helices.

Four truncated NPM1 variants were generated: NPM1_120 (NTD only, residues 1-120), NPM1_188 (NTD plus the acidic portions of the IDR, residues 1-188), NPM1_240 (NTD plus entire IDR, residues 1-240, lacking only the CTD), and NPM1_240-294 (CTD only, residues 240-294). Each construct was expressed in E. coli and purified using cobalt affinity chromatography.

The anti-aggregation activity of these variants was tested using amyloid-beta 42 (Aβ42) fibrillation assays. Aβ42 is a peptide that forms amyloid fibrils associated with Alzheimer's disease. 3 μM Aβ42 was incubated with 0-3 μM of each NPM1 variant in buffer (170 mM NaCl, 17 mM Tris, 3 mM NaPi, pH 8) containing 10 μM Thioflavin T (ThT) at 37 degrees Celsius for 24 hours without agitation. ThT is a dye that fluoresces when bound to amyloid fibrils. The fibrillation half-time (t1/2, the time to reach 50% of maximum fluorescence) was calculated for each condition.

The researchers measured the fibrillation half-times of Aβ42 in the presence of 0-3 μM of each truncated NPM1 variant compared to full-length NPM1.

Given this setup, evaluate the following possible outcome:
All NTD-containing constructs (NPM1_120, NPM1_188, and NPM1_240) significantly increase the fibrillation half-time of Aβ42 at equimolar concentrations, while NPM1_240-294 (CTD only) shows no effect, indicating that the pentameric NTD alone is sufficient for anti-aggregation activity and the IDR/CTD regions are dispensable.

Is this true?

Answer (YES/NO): NO